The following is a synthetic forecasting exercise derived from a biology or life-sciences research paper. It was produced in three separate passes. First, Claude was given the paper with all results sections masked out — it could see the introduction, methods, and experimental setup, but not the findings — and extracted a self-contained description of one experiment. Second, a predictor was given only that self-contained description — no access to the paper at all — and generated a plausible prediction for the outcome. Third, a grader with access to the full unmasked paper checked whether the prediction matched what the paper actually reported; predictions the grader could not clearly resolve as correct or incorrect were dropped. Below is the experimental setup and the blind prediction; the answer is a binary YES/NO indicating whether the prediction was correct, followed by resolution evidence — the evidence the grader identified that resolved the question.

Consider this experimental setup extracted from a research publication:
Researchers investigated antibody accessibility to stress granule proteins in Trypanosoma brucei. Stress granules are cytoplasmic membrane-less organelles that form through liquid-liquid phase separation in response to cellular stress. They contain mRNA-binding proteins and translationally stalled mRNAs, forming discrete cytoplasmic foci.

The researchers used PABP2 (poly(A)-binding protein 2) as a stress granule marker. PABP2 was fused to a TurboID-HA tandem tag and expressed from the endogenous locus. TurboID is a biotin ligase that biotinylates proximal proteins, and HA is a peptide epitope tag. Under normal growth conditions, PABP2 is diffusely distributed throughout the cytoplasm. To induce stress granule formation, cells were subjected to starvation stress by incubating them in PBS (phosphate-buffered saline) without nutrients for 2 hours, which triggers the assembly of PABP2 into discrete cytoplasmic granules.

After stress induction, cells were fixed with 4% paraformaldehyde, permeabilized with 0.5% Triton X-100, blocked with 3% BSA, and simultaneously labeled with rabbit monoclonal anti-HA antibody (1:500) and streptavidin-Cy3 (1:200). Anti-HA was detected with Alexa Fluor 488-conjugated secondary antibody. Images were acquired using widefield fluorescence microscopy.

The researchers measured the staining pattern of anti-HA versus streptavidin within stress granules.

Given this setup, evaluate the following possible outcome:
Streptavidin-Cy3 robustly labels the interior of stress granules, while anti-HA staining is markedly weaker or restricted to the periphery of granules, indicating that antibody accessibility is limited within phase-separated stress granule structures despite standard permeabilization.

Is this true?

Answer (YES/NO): YES